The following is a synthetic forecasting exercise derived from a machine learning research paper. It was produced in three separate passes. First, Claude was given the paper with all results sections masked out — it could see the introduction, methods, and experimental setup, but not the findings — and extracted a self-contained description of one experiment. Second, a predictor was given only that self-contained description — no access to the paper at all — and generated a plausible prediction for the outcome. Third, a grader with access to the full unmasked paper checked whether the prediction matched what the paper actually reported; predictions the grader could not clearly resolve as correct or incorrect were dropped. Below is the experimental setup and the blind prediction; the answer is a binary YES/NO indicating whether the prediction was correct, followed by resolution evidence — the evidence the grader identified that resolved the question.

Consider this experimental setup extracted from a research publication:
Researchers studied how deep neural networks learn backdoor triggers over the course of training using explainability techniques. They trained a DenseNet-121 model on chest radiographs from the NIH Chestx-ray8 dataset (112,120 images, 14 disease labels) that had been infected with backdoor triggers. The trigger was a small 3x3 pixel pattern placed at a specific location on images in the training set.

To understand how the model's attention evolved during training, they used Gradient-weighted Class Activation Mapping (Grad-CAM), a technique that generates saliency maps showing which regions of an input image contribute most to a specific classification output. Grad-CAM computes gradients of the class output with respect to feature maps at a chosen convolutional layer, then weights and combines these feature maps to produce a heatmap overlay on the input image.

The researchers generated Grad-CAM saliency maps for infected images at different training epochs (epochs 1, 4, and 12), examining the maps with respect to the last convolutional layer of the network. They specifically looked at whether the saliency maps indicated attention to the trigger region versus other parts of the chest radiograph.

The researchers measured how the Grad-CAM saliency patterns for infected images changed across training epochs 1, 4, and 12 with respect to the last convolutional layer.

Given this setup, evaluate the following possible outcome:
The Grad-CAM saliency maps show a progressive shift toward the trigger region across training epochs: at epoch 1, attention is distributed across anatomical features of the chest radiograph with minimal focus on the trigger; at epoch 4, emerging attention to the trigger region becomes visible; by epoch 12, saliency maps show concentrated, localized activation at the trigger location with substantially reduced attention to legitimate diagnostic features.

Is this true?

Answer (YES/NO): NO